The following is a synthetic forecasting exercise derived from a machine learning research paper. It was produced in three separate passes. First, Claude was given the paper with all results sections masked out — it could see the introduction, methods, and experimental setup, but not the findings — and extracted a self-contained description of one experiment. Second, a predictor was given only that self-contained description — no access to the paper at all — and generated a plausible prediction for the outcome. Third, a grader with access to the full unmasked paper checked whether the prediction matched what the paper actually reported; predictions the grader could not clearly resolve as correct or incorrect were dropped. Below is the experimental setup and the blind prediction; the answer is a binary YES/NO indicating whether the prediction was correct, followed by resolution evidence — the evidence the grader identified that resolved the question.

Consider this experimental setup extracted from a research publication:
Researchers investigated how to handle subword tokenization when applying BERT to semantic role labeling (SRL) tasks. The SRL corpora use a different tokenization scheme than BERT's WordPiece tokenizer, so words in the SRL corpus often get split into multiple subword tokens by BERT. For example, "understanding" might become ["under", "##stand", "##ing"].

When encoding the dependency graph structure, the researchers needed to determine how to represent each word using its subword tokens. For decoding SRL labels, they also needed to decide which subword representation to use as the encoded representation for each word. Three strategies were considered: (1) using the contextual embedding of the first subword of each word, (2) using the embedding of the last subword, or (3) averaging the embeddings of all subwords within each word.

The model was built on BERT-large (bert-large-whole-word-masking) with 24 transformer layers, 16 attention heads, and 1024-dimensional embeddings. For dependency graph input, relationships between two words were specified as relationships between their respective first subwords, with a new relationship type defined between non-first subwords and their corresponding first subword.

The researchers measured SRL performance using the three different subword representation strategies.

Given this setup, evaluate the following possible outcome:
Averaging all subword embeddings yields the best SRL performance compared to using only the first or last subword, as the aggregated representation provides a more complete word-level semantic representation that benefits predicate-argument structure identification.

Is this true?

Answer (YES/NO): NO